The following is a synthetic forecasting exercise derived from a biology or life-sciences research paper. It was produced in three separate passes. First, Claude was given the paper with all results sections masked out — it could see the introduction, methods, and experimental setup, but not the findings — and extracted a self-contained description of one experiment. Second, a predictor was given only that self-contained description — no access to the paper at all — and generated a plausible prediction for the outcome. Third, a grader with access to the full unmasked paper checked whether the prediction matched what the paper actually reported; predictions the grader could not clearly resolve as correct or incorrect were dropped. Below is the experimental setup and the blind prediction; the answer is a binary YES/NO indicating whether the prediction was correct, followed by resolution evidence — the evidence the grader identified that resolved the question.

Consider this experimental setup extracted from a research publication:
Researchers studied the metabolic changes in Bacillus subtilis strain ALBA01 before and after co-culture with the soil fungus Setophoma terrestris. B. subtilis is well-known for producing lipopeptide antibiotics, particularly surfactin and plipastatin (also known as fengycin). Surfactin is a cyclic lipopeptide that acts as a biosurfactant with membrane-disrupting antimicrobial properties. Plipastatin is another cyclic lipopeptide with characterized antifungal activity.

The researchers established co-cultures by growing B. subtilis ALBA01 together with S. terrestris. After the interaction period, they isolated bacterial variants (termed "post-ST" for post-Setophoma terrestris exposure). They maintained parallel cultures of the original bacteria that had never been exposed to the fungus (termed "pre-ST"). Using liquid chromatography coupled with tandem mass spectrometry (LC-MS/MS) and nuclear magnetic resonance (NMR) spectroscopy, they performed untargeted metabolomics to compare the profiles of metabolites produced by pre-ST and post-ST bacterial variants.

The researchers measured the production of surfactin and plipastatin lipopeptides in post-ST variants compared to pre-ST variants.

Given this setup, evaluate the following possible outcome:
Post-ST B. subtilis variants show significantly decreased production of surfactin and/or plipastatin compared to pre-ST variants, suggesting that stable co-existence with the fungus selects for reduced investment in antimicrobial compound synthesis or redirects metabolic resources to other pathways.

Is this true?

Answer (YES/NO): NO